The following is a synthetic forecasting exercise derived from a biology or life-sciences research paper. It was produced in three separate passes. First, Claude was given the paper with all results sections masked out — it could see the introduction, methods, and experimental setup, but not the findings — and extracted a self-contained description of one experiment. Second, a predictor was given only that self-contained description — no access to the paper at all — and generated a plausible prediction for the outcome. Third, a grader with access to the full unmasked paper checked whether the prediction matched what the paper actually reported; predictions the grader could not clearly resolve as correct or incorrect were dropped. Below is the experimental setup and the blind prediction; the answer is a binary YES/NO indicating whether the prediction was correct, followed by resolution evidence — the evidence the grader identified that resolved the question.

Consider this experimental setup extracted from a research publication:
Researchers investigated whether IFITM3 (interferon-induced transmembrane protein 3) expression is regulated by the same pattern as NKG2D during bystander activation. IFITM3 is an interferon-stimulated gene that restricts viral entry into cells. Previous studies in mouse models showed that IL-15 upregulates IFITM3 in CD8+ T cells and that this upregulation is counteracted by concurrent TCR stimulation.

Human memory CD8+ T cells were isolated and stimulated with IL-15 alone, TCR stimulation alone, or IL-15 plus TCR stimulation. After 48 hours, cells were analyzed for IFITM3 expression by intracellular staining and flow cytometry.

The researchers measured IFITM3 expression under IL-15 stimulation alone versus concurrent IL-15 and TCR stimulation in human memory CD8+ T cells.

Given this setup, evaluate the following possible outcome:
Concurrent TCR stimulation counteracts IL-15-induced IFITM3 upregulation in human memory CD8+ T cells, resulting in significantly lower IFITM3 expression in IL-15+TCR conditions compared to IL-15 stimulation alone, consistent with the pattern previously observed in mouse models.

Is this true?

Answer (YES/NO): YES